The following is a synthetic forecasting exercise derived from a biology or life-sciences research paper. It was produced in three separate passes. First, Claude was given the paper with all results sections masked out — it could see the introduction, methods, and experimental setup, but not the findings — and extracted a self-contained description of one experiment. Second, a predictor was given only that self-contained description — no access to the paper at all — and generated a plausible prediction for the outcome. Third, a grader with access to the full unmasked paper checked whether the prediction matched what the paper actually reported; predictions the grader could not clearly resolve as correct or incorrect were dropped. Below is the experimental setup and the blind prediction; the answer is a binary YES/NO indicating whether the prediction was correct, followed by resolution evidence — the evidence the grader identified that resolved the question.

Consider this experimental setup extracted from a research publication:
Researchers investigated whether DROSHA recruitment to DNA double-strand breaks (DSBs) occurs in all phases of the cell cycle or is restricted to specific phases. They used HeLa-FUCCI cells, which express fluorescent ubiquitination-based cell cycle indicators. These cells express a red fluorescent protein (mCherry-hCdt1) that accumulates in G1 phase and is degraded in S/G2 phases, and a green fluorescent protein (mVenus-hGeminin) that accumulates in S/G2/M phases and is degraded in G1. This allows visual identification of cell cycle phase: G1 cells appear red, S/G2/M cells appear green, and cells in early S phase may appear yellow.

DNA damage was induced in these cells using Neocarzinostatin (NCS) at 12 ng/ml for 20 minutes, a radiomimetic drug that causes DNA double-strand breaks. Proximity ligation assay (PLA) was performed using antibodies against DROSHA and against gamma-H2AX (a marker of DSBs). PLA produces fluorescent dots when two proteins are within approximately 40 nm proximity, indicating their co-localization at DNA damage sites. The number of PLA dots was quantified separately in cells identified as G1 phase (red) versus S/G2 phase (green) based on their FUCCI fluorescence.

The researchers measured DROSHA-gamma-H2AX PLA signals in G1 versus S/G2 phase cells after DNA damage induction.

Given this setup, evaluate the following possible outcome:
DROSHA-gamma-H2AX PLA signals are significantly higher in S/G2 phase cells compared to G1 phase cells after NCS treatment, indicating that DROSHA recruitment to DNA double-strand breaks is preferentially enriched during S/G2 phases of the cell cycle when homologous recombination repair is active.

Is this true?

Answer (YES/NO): NO